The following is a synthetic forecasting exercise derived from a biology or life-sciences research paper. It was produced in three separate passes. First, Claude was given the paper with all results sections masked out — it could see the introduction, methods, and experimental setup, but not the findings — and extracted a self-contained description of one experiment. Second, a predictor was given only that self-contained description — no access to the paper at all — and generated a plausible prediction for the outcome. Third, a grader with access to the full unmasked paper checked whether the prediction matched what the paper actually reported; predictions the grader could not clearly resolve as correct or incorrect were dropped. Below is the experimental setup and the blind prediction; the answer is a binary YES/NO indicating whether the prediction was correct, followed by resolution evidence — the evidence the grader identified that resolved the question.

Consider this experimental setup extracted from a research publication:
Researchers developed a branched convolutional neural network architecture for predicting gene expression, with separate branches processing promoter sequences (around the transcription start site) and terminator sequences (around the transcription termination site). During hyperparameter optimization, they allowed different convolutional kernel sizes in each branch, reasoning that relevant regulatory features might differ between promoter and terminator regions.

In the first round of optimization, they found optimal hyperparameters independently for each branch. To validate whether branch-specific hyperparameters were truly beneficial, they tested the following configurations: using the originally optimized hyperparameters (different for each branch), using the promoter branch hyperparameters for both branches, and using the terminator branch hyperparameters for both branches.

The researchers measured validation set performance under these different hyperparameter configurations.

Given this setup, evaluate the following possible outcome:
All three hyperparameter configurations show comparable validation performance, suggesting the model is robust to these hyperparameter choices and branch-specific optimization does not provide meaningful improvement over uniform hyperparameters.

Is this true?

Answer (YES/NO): NO